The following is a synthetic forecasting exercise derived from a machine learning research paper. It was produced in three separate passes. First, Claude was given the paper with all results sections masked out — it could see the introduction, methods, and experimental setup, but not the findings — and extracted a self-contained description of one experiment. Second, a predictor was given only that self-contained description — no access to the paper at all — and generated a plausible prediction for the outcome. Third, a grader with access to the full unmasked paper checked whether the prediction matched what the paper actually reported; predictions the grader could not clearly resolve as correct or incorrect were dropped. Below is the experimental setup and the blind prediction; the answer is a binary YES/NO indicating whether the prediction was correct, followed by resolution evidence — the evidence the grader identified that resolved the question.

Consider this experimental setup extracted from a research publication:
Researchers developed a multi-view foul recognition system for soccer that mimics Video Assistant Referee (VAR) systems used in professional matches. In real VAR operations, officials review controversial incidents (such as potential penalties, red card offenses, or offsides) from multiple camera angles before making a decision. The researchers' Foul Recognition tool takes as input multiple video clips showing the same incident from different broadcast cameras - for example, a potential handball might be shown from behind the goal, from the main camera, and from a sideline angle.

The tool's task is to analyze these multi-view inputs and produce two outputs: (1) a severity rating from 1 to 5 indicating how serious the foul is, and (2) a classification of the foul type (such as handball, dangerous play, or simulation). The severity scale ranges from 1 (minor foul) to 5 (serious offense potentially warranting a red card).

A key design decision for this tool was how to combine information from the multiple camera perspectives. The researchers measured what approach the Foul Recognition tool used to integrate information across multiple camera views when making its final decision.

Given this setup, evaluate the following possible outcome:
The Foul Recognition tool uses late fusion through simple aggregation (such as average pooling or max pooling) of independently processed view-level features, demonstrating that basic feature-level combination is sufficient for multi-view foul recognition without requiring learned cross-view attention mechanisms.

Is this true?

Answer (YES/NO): NO